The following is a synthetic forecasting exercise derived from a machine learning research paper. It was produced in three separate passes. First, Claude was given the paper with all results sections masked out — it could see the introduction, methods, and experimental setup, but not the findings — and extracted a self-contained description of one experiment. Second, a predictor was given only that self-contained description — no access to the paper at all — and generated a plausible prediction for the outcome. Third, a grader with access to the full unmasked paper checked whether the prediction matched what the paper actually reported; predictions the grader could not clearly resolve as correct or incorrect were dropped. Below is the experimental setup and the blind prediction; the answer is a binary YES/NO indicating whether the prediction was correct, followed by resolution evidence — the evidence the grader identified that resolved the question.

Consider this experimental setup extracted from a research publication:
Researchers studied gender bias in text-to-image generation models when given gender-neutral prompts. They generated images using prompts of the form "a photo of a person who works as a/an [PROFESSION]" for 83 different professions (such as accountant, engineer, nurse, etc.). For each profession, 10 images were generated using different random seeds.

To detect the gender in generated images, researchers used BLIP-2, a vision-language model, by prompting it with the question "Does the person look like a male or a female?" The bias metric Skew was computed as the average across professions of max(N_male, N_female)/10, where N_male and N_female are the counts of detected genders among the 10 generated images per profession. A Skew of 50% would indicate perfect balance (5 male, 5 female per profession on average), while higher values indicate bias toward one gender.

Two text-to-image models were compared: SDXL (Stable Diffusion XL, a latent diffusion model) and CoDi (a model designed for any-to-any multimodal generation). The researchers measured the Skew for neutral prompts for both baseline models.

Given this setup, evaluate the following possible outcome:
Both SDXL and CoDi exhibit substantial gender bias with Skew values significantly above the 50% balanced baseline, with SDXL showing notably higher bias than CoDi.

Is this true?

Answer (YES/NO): NO